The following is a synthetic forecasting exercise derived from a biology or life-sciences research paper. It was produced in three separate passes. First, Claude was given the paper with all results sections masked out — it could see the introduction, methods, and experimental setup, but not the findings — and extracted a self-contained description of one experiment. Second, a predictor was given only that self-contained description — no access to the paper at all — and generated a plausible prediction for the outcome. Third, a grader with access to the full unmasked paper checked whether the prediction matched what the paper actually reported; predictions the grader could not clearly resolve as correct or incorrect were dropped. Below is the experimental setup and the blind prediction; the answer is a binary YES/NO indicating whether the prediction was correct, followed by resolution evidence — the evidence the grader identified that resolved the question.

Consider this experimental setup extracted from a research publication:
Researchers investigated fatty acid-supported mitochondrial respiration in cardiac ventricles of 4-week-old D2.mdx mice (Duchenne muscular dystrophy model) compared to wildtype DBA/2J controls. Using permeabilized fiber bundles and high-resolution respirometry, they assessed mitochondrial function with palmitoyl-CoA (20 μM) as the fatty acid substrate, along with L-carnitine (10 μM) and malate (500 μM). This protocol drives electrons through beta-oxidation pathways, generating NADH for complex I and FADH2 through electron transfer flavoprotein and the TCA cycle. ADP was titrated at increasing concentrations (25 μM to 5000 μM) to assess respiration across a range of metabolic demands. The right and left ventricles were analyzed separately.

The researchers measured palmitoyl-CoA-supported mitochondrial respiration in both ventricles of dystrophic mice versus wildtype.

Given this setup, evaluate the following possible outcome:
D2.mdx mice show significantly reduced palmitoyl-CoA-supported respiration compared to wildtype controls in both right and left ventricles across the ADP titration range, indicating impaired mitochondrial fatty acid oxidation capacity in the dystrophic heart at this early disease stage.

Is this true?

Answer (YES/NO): NO